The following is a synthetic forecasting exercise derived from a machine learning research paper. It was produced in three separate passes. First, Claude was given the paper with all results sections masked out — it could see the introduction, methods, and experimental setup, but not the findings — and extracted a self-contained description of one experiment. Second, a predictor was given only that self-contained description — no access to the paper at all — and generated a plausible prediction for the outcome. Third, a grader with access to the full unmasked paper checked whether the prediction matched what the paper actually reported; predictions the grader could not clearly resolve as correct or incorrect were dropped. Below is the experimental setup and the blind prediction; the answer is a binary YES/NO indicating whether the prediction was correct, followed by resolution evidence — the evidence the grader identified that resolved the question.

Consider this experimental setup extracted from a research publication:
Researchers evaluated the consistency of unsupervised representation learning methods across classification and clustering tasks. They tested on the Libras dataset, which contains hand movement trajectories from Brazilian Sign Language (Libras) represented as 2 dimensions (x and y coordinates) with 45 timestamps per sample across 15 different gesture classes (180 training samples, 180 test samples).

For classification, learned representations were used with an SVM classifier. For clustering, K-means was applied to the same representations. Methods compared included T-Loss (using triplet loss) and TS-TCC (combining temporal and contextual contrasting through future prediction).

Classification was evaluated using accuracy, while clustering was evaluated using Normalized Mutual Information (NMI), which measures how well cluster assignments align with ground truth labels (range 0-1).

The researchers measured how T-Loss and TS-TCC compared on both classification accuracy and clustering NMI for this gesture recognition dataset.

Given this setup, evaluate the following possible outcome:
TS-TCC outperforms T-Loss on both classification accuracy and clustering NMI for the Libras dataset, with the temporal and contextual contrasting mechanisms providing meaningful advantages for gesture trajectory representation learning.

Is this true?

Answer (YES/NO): NO